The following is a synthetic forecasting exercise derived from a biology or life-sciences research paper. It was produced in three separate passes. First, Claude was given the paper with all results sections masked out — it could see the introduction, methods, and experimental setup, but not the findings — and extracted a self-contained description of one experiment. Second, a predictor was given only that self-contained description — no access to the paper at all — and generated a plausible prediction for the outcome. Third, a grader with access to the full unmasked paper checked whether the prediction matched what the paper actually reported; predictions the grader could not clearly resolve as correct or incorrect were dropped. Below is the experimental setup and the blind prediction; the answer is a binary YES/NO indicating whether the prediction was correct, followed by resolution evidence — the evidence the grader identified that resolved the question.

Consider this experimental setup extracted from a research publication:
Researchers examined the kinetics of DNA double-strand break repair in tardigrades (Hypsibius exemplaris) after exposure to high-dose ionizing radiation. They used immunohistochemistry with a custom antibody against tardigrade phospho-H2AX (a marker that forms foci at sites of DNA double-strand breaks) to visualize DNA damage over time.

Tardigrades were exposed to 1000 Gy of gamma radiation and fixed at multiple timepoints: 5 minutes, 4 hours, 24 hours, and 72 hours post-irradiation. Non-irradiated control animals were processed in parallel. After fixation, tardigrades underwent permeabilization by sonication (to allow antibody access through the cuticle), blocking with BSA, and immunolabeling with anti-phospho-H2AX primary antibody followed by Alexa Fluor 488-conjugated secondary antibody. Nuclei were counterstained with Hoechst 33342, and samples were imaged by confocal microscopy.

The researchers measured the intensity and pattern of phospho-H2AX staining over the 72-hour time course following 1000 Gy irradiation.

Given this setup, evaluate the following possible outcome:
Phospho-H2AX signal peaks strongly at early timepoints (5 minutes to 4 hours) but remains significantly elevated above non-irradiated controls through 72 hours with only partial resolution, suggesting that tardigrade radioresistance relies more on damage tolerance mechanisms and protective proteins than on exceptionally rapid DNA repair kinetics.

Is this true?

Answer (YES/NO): NO